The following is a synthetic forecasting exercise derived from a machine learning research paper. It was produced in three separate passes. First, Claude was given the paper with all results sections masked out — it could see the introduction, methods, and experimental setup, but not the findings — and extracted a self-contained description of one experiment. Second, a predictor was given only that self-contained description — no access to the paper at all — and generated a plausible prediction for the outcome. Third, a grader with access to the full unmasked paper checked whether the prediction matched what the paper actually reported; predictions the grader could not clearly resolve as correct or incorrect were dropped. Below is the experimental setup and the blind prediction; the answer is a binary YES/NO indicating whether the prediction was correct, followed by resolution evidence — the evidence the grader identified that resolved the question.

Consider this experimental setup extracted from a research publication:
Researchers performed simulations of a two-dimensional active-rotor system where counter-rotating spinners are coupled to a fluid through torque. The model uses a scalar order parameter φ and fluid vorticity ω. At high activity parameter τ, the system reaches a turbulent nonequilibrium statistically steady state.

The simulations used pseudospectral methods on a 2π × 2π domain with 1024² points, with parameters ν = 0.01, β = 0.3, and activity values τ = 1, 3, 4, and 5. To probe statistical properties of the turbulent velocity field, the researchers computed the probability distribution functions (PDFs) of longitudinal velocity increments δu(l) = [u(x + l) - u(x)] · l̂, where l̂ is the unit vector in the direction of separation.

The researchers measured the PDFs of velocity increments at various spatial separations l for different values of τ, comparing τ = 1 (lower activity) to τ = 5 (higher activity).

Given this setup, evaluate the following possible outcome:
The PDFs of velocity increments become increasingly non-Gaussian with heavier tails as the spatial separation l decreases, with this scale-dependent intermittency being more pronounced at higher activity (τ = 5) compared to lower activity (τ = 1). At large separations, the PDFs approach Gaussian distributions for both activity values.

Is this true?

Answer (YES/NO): YES